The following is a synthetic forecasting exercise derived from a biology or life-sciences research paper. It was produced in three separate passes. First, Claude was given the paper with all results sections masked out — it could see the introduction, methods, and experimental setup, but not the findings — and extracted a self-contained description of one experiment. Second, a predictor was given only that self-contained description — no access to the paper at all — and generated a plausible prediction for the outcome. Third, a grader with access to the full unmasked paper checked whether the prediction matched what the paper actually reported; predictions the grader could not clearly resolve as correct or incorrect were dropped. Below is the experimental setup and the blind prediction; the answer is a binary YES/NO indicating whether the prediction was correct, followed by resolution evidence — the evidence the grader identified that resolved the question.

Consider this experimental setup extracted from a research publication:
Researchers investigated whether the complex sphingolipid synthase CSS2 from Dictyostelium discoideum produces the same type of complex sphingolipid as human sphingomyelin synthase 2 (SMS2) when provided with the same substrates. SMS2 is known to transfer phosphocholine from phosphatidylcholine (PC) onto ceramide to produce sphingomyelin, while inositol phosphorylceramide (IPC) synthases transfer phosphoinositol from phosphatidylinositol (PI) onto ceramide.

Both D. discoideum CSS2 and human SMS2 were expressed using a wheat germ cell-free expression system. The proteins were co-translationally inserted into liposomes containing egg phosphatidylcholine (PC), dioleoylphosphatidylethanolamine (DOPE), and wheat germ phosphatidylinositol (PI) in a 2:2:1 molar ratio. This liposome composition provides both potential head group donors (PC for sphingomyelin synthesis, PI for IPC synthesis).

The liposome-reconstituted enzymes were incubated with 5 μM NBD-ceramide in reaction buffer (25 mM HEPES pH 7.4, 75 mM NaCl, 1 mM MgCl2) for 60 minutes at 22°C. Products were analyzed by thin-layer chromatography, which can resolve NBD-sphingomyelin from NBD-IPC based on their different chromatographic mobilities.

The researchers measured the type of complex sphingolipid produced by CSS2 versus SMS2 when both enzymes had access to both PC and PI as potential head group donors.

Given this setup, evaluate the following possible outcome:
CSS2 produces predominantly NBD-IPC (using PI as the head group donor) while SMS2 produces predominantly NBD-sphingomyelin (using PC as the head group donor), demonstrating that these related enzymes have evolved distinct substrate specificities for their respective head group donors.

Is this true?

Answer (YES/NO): YES